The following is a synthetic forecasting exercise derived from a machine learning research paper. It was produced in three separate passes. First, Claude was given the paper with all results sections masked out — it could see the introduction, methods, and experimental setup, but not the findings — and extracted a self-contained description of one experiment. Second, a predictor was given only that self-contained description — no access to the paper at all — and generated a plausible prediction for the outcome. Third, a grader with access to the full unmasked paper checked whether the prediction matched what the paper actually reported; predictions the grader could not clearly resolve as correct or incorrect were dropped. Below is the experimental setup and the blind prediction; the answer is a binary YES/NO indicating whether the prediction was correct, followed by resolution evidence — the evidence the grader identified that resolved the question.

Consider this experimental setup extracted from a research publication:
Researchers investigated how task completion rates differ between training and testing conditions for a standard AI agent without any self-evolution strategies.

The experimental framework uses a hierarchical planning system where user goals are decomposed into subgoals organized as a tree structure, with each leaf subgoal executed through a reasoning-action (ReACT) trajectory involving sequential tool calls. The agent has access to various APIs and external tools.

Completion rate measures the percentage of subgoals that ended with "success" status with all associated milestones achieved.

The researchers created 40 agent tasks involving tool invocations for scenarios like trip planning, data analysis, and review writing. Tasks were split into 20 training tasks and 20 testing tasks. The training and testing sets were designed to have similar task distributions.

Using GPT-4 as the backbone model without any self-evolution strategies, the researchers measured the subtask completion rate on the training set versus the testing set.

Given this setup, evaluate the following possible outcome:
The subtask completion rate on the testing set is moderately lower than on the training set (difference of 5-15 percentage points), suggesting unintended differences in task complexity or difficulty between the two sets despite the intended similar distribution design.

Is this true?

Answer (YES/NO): YES